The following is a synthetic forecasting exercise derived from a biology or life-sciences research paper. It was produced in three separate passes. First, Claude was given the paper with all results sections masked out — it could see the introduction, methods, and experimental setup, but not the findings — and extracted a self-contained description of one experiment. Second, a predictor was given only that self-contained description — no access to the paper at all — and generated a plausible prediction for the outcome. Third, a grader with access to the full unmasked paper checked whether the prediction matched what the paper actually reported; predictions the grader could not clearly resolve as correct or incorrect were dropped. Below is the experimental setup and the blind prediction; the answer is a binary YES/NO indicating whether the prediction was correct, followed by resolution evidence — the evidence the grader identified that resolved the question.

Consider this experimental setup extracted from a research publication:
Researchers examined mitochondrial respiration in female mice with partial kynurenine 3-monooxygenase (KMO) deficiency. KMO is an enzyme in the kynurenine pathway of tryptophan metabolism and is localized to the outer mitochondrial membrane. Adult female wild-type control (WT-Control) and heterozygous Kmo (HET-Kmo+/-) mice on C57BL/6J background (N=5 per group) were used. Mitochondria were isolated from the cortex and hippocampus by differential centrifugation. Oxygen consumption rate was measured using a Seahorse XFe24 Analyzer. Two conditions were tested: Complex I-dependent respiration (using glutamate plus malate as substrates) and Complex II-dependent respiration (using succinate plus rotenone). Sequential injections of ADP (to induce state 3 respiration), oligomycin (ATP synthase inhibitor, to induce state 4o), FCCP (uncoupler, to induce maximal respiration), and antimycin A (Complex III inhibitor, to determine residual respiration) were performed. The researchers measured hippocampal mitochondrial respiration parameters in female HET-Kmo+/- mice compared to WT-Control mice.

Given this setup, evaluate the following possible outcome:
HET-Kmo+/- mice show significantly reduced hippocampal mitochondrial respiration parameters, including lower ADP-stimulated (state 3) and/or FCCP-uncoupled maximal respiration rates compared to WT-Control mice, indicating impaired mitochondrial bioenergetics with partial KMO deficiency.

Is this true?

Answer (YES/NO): NO